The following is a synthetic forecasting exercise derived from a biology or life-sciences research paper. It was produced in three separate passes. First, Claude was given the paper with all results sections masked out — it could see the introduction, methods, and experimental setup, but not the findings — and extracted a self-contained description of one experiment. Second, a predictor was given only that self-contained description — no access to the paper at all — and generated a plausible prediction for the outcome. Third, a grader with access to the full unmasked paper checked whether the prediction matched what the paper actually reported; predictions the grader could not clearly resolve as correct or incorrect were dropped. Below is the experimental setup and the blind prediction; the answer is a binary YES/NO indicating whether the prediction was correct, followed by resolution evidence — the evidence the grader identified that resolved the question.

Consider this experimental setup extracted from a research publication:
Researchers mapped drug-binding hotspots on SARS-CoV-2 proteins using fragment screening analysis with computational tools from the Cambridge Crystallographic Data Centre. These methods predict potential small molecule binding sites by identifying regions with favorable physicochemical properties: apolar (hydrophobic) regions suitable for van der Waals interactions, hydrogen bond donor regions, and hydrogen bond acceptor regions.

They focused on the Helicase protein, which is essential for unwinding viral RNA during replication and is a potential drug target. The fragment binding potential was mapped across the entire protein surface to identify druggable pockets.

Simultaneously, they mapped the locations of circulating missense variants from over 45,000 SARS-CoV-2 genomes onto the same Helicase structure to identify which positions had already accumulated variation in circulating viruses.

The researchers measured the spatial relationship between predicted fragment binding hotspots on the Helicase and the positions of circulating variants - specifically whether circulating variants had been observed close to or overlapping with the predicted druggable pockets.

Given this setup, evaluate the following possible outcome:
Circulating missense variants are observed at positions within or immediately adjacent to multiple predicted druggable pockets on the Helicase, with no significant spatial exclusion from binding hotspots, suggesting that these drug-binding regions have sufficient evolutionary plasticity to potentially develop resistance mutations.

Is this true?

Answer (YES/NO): NO